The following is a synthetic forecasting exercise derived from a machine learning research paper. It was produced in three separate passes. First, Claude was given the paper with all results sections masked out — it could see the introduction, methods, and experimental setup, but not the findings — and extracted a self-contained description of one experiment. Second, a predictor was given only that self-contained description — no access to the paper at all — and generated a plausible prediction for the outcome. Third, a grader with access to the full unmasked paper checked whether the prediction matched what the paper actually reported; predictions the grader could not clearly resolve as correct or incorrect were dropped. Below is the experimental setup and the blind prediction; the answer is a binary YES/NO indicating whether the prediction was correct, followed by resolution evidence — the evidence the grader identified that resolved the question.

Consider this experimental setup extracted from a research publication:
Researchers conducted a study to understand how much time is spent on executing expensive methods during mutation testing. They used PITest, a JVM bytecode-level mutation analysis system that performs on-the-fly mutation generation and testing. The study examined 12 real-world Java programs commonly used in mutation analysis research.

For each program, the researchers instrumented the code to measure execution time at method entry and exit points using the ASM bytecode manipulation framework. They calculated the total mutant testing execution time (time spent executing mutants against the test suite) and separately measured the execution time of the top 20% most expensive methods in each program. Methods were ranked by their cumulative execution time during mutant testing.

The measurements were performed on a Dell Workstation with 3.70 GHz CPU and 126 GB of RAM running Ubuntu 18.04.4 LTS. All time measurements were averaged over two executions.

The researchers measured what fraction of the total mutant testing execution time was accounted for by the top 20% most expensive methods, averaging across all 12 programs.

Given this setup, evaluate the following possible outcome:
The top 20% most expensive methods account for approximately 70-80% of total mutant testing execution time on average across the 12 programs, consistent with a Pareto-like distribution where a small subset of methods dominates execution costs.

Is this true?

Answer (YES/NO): NO